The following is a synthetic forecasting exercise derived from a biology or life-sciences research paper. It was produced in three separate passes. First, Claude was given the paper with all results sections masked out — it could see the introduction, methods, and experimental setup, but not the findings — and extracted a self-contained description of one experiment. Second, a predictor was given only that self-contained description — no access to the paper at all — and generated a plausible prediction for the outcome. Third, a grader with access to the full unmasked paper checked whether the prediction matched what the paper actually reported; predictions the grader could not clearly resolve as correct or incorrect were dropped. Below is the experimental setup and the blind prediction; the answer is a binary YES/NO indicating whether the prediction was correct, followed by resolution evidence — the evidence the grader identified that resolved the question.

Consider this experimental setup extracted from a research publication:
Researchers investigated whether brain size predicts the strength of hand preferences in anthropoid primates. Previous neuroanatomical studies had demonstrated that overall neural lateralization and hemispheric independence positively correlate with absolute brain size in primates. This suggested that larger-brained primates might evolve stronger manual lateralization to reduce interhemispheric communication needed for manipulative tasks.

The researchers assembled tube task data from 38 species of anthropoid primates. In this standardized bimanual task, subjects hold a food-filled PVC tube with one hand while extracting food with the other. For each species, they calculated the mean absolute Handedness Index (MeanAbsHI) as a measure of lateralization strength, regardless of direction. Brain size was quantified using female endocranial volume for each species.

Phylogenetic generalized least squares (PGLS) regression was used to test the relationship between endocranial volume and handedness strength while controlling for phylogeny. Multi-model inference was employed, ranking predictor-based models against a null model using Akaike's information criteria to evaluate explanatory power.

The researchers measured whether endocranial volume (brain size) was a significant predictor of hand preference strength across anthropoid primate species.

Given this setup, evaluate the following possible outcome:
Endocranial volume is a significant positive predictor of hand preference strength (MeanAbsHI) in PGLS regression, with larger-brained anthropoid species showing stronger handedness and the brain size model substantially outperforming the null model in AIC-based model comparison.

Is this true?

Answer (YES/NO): NO